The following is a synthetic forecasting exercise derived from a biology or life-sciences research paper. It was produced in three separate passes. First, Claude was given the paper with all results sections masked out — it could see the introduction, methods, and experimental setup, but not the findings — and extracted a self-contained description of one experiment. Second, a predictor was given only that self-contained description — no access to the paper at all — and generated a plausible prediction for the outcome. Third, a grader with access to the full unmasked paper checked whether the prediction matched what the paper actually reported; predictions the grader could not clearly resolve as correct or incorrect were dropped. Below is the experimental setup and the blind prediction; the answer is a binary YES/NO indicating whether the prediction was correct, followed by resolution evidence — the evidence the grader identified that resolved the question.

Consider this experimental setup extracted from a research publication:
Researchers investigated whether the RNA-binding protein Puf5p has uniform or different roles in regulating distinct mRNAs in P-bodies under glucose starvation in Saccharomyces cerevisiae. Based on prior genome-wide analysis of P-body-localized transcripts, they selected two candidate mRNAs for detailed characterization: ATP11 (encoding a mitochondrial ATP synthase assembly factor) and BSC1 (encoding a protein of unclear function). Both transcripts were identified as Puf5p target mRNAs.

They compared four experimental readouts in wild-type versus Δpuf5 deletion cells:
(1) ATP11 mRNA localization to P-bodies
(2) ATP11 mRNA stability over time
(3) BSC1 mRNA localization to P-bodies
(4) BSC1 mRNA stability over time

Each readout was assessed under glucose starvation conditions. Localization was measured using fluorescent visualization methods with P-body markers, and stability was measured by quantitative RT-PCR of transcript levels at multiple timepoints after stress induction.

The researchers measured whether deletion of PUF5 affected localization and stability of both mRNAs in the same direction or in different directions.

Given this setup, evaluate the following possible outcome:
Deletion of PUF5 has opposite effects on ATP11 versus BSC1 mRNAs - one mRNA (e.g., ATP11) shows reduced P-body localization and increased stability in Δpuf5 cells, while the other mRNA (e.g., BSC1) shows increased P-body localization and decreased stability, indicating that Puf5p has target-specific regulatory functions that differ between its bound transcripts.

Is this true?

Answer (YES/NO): NO